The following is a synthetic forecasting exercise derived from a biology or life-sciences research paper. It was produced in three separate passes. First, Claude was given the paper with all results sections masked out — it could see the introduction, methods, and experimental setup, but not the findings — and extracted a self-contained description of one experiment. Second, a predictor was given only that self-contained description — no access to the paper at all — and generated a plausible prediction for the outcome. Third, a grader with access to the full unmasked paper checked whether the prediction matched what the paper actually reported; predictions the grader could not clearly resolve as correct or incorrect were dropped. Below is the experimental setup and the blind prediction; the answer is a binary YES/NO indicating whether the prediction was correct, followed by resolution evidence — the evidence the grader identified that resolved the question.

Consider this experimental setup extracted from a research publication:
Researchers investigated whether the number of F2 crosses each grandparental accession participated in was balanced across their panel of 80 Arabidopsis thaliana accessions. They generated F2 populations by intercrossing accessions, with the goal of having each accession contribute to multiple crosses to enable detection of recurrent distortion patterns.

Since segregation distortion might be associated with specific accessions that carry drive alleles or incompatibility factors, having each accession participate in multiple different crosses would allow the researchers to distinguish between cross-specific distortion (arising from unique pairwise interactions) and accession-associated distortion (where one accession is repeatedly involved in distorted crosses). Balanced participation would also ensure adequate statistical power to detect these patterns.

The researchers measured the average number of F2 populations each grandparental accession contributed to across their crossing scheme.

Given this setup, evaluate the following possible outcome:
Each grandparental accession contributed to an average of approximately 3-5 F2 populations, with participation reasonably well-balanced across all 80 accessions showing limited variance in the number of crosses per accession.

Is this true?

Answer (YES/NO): NO